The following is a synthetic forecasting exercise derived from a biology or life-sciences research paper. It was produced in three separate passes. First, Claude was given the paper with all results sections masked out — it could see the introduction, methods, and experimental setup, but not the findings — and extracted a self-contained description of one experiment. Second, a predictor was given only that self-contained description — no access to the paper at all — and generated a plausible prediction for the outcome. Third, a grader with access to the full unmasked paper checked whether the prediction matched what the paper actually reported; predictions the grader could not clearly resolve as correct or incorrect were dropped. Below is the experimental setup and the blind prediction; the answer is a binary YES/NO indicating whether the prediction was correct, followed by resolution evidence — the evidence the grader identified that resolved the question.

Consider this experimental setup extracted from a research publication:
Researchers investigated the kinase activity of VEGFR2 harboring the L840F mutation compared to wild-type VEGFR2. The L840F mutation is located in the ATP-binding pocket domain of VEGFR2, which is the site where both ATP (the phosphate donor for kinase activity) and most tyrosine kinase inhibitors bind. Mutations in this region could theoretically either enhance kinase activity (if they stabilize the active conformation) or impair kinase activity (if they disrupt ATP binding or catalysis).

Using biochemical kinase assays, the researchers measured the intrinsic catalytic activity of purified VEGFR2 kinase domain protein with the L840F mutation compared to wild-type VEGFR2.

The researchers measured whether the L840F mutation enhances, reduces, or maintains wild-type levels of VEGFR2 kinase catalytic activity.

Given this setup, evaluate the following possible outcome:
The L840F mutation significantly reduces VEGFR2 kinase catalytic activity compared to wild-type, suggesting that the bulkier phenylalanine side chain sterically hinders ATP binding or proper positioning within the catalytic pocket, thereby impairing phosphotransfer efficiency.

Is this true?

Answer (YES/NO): YES